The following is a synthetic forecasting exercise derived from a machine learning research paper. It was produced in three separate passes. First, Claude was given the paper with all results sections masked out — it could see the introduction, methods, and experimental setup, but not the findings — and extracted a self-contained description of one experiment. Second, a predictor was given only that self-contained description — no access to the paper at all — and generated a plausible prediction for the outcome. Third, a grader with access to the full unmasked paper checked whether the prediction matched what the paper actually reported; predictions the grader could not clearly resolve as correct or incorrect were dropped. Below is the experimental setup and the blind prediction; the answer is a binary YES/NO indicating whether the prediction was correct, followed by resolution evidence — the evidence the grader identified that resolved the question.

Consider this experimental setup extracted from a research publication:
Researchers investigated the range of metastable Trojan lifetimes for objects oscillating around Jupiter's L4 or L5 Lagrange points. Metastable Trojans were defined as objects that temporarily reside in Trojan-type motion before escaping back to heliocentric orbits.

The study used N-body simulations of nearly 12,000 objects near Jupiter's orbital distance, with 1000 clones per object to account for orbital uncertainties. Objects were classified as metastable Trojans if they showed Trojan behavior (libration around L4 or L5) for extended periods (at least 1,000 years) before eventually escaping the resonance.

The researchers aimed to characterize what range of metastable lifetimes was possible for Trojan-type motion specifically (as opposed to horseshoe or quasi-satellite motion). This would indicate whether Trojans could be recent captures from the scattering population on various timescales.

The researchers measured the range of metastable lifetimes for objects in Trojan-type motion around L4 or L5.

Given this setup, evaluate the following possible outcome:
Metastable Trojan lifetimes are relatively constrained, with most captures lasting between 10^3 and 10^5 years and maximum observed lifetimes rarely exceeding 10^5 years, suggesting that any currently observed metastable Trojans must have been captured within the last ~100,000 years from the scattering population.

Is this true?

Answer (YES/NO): NO